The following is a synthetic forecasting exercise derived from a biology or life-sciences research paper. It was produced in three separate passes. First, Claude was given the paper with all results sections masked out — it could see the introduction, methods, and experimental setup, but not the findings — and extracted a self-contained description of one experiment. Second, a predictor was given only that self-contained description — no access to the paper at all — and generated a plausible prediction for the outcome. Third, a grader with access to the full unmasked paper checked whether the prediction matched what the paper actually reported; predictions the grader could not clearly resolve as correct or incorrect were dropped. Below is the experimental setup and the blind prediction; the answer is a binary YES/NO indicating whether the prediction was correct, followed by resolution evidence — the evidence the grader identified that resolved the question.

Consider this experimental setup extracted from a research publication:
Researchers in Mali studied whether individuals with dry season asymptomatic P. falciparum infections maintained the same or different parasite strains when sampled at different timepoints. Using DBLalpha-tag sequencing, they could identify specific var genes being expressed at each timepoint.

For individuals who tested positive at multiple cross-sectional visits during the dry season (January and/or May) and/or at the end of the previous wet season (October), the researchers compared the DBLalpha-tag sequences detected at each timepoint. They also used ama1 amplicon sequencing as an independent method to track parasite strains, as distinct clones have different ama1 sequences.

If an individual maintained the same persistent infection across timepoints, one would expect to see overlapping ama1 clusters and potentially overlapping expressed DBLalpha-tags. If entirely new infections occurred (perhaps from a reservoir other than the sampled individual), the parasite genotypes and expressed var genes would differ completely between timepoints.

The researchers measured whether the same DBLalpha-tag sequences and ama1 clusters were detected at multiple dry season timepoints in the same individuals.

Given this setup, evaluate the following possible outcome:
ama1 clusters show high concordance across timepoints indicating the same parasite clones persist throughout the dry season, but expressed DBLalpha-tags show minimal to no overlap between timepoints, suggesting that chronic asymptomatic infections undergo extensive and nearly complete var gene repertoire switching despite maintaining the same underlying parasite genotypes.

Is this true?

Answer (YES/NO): YES